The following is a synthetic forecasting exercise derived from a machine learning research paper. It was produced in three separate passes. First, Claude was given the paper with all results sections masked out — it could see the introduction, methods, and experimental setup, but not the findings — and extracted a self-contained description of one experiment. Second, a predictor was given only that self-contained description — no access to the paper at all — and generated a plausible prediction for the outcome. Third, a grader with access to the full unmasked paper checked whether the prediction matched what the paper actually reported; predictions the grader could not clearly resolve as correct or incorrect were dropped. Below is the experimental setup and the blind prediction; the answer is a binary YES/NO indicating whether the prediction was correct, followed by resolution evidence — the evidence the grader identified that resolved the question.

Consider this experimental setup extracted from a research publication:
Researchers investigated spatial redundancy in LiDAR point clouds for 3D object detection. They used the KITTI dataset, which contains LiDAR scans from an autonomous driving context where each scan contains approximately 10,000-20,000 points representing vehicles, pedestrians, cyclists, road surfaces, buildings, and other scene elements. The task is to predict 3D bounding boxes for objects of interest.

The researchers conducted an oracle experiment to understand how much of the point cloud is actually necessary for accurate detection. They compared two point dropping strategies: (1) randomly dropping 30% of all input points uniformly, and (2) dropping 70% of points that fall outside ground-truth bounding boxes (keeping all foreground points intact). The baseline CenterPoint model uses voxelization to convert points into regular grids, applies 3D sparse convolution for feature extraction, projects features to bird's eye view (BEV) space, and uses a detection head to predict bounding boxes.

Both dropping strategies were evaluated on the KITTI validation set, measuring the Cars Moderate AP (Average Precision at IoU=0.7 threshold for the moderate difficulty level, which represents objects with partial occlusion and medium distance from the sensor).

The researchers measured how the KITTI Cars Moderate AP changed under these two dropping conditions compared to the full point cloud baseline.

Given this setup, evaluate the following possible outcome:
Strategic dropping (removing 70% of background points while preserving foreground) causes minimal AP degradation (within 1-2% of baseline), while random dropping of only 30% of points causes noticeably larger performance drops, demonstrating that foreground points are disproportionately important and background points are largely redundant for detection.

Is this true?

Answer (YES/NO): NO